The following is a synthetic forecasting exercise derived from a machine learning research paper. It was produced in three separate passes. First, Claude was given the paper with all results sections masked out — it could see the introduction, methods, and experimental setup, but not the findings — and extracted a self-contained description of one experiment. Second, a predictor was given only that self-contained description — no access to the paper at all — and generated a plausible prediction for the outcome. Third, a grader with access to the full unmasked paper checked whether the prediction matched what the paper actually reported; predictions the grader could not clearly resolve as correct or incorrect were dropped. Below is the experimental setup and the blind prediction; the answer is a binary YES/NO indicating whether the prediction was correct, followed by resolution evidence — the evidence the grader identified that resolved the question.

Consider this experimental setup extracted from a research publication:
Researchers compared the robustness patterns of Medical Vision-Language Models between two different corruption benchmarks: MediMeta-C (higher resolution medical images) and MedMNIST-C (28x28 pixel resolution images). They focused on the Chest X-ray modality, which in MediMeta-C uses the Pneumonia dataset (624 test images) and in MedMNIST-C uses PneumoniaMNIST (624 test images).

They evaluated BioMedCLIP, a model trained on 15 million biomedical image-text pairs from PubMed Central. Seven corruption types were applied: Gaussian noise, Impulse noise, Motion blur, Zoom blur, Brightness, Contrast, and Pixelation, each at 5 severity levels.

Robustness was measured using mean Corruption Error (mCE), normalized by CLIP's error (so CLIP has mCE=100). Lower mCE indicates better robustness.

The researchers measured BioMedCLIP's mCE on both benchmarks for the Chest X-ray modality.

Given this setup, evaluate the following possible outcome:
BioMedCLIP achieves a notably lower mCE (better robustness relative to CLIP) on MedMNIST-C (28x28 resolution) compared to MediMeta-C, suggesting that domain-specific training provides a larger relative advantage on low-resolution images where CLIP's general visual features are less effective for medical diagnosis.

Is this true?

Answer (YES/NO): NO